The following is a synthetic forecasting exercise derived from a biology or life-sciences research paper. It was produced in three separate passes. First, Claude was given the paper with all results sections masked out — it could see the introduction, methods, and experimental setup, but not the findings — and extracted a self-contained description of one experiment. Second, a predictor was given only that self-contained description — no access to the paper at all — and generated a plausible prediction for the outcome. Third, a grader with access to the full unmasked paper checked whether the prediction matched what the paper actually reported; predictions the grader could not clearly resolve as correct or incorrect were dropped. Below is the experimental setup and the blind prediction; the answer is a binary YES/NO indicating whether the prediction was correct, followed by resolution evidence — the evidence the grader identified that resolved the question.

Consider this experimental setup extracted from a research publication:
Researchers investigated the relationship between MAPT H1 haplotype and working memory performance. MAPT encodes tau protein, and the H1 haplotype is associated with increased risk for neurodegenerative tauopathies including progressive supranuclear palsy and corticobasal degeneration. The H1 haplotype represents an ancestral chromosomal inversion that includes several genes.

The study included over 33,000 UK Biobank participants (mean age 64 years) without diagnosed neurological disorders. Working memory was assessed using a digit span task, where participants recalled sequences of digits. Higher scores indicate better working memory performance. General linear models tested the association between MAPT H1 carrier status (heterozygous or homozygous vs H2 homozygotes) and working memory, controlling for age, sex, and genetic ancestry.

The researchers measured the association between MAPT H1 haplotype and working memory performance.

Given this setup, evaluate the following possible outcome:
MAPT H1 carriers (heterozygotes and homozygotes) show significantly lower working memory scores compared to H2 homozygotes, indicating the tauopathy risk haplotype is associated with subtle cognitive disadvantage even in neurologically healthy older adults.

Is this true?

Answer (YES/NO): NO